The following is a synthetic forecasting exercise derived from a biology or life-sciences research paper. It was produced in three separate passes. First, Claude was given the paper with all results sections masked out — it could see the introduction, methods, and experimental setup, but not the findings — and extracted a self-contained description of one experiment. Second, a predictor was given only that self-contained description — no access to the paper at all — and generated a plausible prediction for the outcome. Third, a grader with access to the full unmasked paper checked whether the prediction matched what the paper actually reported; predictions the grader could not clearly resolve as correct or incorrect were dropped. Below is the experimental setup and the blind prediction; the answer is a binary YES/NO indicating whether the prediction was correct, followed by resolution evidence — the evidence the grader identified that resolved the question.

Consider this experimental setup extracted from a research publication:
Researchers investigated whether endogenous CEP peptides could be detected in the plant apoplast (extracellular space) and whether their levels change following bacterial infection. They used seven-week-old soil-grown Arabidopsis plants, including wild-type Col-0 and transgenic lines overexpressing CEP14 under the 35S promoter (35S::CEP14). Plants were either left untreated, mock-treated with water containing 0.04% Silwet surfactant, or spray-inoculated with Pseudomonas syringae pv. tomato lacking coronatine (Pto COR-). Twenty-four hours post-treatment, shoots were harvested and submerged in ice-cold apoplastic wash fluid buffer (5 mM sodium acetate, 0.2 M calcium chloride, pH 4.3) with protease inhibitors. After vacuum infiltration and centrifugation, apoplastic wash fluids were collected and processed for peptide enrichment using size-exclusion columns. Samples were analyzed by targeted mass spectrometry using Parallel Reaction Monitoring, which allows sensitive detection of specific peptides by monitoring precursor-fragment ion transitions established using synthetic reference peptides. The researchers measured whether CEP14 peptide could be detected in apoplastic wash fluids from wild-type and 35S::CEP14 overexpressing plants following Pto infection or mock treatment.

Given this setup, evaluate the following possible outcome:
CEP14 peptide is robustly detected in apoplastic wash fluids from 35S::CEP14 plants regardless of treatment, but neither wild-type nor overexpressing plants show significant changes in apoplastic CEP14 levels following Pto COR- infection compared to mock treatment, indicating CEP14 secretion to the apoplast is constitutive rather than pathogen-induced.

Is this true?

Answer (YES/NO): NO